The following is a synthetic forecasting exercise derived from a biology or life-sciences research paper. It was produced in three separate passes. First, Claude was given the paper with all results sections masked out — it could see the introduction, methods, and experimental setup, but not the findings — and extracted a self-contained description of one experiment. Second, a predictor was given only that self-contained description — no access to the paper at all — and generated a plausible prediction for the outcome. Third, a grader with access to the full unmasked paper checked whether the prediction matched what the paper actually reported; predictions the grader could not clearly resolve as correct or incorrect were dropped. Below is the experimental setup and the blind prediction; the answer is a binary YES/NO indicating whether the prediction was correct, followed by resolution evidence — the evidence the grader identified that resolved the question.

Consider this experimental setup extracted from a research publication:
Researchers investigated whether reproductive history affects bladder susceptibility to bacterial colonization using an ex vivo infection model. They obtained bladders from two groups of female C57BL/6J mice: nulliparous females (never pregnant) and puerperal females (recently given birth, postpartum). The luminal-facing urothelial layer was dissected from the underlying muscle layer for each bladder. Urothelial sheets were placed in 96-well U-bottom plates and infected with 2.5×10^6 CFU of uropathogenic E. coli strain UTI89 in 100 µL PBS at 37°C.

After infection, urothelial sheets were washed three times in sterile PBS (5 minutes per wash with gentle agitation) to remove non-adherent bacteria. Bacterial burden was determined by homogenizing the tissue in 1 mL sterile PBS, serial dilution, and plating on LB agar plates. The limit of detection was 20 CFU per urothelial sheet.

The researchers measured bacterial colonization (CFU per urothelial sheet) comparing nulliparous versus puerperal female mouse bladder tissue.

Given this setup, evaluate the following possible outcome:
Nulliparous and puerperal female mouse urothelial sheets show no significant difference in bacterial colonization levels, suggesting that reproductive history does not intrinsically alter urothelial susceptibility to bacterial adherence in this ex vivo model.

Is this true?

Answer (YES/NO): NO